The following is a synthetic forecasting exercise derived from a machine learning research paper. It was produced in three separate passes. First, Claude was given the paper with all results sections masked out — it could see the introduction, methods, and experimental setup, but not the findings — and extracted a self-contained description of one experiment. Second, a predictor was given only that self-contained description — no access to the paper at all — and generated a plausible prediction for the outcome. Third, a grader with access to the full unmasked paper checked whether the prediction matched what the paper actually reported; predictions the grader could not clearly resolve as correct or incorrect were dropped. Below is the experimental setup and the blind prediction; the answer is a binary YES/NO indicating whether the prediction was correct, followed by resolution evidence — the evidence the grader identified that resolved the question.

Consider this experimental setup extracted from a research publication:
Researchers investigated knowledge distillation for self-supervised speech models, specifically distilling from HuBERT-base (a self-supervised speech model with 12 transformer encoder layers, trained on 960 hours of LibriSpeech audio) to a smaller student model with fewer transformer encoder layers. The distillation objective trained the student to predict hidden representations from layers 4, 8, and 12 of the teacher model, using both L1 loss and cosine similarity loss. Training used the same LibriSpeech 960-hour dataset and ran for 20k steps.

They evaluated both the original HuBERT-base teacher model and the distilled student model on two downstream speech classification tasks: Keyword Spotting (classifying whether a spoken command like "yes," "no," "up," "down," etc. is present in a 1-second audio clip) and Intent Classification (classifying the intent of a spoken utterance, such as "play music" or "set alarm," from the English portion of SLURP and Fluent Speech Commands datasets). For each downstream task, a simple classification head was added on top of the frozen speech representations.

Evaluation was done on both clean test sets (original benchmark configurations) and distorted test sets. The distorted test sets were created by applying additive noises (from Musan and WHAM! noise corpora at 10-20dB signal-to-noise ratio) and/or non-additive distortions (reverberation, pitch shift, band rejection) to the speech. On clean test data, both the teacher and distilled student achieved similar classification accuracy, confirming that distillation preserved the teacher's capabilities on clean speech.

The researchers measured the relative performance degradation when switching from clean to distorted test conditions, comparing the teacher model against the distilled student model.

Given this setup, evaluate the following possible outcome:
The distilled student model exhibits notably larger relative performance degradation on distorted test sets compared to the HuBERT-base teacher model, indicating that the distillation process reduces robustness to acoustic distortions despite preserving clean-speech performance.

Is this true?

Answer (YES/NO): YES